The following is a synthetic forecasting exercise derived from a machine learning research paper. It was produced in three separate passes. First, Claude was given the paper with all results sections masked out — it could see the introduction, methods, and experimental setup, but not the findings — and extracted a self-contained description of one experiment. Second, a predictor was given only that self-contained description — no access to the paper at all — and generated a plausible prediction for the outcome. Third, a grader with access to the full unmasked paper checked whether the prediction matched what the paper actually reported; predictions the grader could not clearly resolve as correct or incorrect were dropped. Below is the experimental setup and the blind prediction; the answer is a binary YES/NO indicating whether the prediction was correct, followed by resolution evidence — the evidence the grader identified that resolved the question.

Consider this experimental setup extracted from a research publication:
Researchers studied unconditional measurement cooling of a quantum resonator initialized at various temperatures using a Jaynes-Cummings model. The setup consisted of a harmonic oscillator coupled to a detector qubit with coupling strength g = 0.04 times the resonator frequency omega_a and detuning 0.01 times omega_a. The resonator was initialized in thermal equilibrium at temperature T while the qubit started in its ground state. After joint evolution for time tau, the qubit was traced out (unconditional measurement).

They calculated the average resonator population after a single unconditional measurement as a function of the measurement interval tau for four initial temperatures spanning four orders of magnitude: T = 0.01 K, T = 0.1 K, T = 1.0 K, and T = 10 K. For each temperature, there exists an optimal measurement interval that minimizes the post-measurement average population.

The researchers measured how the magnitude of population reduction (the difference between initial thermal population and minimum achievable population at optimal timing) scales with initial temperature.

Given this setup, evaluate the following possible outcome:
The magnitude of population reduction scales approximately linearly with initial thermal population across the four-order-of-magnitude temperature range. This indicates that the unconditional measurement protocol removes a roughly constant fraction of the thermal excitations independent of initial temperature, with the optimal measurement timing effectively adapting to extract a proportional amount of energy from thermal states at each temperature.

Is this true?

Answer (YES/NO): NO